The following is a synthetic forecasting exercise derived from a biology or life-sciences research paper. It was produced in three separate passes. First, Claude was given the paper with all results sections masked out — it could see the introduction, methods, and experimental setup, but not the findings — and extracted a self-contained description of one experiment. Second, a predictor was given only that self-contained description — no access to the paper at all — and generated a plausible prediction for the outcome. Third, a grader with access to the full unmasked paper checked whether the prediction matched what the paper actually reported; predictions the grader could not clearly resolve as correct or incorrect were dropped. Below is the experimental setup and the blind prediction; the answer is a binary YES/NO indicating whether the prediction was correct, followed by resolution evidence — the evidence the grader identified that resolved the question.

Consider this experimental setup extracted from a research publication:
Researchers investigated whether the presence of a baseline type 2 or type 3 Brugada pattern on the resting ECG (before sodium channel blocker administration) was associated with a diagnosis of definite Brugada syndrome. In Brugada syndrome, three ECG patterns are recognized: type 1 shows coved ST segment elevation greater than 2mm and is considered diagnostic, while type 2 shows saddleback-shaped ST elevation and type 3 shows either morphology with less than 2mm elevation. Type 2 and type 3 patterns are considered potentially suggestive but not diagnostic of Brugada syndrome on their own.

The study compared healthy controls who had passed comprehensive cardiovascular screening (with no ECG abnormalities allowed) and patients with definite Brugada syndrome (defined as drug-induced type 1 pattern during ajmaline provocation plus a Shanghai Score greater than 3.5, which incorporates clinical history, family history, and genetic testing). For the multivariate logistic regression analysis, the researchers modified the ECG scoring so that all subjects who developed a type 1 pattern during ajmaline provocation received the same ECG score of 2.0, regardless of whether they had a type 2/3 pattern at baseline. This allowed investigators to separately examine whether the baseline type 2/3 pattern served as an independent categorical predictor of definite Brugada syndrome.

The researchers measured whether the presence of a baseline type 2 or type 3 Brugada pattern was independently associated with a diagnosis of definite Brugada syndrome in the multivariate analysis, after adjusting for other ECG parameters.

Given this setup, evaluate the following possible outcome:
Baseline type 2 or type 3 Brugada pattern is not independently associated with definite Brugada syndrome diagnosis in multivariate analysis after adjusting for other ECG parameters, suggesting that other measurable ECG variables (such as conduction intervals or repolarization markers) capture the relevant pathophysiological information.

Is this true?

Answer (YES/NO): YES